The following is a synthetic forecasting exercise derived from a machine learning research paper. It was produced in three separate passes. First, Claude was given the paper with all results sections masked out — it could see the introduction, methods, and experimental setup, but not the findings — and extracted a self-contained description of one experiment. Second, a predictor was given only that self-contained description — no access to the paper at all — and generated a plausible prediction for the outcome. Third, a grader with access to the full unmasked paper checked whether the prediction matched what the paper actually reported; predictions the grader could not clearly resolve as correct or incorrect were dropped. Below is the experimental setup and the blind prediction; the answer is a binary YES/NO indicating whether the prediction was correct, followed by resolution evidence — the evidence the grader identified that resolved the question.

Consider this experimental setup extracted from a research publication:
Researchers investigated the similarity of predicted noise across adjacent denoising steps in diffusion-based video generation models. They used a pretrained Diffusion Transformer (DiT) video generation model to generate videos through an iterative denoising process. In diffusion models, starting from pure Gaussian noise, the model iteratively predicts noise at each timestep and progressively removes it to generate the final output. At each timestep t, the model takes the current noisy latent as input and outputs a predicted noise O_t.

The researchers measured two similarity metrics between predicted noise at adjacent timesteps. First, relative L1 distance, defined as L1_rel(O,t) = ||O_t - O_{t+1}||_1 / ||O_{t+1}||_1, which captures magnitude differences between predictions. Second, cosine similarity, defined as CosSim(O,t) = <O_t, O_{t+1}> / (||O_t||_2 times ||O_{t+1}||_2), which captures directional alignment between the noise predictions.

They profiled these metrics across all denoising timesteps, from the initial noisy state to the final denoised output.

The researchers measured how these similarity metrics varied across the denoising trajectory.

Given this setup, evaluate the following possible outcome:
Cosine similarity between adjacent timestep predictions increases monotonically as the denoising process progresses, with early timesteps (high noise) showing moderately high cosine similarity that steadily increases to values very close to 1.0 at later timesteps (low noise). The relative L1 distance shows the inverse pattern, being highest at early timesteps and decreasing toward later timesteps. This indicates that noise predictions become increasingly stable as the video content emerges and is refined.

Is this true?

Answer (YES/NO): NO